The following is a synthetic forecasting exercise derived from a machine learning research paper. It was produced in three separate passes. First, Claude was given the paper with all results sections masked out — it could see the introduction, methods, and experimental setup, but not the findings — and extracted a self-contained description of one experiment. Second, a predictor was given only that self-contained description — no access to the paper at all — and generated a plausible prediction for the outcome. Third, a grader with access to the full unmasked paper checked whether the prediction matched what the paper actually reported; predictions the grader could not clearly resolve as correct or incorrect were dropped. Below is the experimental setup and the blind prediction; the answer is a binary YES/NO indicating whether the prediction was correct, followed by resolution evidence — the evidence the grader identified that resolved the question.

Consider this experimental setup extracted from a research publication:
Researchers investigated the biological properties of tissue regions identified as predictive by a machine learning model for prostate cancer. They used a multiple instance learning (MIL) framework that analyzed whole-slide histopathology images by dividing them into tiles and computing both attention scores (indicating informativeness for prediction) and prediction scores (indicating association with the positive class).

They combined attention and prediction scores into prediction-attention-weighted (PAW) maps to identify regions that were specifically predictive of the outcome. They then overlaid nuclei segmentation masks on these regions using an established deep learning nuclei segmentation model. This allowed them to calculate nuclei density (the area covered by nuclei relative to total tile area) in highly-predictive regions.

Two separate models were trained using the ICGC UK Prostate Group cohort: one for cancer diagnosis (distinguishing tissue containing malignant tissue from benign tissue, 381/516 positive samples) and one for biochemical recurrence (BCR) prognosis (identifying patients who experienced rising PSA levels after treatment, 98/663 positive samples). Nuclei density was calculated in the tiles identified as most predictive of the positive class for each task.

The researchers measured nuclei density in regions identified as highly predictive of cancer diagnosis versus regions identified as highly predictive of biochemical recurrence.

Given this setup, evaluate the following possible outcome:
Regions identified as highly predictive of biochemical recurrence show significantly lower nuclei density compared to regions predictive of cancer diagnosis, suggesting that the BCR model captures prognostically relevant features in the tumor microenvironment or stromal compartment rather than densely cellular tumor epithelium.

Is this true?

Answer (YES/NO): YES